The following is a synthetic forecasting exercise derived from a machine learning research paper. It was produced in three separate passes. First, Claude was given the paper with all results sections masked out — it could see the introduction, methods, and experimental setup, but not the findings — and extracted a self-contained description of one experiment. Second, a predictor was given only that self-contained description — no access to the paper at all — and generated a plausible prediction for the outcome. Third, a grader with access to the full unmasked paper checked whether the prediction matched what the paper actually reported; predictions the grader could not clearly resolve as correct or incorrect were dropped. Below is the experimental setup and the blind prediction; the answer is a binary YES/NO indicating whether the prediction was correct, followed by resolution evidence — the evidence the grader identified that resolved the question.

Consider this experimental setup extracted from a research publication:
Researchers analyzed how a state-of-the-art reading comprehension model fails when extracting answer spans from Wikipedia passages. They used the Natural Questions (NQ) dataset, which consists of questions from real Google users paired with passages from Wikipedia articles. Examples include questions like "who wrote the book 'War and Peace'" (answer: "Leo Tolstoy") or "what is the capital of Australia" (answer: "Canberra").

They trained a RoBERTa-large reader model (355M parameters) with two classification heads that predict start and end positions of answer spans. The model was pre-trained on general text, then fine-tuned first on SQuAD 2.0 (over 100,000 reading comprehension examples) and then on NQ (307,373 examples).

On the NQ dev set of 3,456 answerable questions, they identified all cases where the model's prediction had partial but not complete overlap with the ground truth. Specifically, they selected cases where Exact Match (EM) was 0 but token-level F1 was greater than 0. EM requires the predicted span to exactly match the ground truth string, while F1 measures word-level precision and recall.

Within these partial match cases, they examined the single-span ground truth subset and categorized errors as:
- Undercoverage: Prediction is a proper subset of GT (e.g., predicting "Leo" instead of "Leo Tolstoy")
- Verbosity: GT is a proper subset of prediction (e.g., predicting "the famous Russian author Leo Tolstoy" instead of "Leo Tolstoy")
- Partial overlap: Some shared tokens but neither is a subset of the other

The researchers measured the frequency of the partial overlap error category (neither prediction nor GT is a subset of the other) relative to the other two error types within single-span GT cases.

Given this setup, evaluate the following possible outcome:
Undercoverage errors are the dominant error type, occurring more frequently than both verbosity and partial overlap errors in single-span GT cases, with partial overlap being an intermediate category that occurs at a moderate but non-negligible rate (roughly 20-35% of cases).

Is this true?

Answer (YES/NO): NO